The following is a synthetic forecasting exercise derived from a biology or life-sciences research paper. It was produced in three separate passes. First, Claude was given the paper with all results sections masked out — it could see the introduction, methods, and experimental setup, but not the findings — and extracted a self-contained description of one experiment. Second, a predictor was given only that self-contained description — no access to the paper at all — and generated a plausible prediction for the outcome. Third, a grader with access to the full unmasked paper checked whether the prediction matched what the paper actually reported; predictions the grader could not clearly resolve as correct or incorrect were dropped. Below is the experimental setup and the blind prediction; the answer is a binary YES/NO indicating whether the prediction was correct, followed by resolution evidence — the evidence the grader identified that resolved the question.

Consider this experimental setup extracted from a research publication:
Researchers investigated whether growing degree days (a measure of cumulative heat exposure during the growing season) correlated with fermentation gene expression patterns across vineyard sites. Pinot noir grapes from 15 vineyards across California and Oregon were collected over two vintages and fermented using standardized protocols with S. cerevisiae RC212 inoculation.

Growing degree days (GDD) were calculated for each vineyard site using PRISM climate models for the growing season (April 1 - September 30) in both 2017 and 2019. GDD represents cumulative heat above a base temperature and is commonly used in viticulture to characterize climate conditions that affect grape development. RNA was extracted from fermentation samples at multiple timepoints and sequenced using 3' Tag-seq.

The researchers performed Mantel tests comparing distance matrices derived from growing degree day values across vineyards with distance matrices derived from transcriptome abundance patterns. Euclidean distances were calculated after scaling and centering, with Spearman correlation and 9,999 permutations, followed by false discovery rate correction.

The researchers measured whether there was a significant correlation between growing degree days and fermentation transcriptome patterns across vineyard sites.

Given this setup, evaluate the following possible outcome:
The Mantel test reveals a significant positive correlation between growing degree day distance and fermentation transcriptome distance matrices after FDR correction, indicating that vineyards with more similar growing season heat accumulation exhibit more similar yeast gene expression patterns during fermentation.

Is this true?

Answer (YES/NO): NO